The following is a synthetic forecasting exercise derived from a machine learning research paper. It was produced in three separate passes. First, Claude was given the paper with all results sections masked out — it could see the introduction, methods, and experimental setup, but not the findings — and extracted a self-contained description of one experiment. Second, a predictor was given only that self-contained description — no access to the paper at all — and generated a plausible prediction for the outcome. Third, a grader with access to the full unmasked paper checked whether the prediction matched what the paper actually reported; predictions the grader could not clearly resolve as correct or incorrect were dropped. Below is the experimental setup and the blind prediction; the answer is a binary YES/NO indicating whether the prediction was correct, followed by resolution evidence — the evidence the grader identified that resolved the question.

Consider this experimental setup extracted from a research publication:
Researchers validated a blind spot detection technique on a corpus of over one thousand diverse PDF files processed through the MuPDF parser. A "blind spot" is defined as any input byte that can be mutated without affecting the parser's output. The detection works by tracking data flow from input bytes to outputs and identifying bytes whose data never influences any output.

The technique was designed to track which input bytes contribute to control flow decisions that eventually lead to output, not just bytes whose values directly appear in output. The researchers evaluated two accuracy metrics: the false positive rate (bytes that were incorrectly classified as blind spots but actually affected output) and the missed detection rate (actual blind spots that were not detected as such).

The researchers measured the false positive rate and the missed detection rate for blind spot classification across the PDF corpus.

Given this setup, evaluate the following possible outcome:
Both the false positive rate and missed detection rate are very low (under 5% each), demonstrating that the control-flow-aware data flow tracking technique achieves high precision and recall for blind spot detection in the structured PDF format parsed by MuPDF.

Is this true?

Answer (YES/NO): NO